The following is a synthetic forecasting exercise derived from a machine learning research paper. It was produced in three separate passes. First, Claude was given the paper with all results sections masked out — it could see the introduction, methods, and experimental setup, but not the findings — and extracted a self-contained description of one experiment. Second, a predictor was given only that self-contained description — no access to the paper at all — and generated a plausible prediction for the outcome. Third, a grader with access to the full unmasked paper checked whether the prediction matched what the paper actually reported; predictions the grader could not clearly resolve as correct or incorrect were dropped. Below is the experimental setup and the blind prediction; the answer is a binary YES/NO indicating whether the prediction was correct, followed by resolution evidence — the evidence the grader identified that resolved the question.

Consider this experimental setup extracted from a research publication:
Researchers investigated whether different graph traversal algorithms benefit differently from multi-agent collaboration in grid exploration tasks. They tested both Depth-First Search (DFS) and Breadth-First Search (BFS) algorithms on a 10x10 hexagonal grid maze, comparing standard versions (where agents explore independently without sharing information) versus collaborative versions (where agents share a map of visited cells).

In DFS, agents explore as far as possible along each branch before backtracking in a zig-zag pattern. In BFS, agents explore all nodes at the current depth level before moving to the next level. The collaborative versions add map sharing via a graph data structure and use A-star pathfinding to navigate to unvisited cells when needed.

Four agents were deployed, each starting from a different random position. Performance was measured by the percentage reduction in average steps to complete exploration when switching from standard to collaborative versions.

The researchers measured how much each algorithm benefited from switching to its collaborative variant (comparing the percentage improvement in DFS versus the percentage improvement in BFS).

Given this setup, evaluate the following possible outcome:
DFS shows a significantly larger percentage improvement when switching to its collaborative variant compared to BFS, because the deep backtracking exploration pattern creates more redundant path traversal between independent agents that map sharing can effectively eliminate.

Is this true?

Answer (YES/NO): YES